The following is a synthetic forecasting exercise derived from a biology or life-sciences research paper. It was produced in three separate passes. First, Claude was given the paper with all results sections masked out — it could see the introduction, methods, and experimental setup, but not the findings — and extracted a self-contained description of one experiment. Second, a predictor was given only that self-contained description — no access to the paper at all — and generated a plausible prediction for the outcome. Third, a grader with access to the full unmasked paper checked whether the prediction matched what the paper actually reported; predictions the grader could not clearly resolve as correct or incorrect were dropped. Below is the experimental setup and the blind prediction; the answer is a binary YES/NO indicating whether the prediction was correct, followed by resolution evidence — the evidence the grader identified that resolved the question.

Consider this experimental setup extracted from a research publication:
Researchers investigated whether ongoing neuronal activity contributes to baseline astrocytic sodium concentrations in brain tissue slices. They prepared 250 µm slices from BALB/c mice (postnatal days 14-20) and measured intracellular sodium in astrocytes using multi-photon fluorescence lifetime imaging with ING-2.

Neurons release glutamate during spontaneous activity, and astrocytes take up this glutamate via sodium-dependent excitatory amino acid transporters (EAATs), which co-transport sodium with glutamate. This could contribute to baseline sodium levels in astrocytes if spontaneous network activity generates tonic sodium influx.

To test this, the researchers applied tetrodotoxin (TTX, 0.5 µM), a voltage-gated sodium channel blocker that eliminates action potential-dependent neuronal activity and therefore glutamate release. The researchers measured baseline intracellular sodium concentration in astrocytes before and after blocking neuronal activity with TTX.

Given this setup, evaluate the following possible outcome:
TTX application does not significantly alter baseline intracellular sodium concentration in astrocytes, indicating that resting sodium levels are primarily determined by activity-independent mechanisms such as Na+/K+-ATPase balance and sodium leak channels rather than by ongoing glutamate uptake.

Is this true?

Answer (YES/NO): YES